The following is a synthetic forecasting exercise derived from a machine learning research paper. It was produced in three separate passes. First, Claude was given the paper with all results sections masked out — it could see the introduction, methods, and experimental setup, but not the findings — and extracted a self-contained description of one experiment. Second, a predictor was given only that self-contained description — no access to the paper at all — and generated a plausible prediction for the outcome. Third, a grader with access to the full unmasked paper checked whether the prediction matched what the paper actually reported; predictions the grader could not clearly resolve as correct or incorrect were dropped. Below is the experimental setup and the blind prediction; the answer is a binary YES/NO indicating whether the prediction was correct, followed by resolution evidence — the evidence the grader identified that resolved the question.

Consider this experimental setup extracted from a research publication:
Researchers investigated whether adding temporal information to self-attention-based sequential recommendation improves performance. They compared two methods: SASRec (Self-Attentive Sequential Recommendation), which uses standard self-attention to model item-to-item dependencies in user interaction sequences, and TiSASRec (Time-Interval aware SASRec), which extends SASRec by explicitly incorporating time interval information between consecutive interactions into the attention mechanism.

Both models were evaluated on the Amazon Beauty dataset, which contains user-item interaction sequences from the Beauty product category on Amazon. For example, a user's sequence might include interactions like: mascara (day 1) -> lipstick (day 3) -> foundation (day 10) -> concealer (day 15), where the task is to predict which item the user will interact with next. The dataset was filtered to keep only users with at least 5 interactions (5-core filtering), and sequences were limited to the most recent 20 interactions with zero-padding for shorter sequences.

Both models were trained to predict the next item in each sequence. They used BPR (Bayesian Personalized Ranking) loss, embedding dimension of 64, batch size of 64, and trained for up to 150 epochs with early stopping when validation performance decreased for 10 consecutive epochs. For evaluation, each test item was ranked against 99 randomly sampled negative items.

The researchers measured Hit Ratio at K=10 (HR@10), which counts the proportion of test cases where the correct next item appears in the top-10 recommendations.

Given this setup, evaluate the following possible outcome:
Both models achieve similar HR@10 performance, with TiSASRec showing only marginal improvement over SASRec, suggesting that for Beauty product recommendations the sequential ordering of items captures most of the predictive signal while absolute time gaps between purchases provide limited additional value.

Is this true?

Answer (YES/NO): NO